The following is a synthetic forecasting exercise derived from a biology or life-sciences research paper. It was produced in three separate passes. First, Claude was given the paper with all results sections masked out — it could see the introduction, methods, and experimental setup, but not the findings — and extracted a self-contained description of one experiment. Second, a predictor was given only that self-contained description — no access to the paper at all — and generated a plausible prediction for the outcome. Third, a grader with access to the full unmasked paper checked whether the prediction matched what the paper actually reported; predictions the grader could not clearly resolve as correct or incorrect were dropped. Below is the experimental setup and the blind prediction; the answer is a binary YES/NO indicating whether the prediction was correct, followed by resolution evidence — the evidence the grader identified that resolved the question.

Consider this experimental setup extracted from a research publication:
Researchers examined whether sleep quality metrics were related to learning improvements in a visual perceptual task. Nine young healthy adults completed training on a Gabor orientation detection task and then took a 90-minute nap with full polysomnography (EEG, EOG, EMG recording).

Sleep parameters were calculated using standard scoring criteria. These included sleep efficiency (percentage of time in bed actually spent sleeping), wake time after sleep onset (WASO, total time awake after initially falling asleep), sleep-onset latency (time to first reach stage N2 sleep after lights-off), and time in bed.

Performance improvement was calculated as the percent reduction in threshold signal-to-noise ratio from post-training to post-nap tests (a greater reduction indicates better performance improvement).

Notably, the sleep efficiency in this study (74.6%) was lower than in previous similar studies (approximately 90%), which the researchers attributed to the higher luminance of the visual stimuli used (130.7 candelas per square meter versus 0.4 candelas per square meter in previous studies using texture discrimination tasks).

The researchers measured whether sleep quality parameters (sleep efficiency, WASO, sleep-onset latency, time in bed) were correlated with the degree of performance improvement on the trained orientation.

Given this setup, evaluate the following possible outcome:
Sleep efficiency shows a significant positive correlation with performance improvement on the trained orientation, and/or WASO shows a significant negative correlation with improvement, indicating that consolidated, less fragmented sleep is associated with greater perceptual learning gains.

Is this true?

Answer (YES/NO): NO